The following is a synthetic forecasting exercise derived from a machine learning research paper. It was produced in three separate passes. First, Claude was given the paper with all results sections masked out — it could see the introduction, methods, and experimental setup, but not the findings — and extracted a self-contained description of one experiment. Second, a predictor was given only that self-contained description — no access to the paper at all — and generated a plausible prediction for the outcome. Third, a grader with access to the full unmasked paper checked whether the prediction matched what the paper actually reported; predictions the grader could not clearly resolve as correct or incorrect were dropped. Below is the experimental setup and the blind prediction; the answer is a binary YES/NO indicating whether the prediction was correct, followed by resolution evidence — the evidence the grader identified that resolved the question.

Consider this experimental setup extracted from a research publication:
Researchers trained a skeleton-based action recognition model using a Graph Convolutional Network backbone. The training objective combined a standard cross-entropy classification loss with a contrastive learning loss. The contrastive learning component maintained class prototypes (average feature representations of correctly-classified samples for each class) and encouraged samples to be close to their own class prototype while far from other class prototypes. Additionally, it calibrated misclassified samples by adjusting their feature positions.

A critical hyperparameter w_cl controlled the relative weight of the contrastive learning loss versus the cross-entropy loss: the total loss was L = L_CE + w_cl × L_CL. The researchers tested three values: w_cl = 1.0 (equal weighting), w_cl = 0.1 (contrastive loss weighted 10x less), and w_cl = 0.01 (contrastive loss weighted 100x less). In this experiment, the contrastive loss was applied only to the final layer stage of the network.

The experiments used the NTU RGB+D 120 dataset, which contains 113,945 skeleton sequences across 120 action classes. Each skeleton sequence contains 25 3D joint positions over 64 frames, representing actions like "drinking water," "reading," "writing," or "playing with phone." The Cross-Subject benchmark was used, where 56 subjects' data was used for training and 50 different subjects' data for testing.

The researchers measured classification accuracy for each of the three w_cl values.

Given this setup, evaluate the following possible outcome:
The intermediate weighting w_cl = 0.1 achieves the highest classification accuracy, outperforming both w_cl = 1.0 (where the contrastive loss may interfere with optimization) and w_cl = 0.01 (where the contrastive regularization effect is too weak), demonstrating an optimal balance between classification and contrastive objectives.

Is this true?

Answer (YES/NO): YES